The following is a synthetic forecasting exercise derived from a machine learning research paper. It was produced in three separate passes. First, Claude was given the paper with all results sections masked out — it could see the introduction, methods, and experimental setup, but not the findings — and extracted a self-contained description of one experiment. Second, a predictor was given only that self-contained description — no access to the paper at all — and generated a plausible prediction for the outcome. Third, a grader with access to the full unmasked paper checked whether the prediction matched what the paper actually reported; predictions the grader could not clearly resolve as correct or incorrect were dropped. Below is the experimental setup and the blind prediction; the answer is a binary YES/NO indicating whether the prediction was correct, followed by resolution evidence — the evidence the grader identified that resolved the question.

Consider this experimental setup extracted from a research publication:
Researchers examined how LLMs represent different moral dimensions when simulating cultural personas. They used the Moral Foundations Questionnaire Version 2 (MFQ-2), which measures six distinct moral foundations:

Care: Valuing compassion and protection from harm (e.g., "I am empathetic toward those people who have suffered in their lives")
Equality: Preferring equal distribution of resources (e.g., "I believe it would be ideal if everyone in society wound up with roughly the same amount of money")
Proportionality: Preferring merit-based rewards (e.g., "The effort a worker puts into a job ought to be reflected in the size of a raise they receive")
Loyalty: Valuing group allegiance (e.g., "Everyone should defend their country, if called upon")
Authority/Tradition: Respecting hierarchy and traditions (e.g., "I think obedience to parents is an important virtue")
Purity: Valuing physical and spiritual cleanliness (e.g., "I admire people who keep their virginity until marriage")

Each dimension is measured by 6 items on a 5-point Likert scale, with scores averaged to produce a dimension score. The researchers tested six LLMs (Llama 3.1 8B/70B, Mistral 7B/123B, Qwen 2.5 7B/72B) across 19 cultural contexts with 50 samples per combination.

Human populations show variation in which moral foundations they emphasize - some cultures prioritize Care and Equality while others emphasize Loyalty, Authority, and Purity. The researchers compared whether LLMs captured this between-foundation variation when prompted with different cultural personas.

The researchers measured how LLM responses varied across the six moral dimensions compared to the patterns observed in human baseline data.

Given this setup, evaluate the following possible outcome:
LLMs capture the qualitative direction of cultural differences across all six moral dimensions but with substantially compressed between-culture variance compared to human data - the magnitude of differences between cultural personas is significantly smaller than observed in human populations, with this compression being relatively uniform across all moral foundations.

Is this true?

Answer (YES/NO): NO